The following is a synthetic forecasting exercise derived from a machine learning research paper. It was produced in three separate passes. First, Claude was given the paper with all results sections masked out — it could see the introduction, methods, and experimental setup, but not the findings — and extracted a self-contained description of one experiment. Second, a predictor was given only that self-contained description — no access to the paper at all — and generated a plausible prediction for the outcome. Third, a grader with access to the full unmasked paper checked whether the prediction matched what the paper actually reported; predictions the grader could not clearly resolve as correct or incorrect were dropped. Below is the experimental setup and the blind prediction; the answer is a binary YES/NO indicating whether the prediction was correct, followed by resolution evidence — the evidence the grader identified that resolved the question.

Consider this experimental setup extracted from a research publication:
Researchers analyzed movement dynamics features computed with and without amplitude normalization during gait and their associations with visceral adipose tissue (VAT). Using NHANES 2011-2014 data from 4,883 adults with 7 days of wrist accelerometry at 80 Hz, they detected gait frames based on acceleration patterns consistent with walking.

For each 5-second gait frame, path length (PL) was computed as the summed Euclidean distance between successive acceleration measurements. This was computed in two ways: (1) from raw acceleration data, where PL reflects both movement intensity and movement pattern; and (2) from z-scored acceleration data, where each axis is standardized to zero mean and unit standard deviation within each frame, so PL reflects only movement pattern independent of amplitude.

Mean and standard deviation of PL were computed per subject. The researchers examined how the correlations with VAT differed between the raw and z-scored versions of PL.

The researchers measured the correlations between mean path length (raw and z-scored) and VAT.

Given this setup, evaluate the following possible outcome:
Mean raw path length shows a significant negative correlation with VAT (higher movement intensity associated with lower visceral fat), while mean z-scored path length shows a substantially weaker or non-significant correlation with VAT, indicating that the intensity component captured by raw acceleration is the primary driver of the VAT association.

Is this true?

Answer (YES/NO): NO